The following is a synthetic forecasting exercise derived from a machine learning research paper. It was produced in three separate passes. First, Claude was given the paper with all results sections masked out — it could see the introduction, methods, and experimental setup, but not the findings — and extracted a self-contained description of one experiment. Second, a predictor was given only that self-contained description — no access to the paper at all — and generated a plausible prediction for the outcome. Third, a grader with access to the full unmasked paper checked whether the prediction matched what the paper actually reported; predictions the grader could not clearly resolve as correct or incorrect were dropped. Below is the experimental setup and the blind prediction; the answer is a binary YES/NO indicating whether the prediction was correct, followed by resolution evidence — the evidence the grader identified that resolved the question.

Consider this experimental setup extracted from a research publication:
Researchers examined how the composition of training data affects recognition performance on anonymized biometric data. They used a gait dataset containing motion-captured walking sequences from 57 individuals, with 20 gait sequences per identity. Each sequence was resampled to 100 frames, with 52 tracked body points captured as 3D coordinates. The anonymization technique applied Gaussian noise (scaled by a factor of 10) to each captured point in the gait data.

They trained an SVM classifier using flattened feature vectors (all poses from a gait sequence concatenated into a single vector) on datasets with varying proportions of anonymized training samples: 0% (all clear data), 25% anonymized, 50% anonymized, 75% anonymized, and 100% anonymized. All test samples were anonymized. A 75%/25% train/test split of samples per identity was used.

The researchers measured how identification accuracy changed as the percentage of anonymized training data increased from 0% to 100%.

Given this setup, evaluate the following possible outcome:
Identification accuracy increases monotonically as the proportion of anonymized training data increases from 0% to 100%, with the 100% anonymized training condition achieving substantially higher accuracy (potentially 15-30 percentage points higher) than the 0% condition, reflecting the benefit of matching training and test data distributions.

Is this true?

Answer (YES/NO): NO